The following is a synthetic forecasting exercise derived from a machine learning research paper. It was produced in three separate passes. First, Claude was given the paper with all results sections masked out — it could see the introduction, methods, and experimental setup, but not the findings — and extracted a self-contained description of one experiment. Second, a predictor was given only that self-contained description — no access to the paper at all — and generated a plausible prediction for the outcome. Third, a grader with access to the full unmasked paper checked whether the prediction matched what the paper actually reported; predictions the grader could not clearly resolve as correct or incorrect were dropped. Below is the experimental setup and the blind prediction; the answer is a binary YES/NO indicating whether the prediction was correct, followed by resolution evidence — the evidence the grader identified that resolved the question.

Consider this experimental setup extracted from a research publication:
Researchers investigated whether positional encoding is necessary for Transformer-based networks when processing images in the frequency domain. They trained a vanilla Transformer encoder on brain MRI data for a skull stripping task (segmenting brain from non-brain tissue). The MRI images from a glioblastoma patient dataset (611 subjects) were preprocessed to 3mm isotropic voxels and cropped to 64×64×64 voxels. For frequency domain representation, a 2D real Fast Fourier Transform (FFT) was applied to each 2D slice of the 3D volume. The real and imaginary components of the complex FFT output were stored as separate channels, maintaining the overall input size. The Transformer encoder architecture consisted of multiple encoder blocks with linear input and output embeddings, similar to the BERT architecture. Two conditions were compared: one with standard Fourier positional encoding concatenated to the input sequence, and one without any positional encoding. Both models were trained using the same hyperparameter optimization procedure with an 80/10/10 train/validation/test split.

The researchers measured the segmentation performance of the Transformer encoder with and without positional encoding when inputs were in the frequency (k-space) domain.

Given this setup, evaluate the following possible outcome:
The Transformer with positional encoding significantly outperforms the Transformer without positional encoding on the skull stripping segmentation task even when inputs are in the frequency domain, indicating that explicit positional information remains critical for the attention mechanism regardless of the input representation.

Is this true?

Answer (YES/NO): NO